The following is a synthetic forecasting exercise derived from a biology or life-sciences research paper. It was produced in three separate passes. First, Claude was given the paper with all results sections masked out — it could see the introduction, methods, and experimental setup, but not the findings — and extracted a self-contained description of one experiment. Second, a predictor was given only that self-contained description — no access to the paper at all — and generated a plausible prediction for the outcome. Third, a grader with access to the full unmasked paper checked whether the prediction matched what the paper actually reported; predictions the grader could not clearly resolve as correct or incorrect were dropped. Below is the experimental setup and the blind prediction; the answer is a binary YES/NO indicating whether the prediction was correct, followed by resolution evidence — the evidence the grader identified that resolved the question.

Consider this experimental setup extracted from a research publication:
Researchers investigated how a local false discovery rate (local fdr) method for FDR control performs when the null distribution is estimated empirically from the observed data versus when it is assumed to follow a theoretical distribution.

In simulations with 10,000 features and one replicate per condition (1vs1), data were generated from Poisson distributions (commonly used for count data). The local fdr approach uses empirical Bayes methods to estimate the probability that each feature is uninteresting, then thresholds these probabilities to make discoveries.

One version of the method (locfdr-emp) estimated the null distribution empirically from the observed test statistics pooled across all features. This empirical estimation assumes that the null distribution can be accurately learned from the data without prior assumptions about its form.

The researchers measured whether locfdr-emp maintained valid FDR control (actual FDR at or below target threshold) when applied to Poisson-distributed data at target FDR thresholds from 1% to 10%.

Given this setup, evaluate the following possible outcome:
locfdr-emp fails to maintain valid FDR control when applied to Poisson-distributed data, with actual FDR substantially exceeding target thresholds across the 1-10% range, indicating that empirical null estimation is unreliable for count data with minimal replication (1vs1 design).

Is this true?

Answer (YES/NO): NO